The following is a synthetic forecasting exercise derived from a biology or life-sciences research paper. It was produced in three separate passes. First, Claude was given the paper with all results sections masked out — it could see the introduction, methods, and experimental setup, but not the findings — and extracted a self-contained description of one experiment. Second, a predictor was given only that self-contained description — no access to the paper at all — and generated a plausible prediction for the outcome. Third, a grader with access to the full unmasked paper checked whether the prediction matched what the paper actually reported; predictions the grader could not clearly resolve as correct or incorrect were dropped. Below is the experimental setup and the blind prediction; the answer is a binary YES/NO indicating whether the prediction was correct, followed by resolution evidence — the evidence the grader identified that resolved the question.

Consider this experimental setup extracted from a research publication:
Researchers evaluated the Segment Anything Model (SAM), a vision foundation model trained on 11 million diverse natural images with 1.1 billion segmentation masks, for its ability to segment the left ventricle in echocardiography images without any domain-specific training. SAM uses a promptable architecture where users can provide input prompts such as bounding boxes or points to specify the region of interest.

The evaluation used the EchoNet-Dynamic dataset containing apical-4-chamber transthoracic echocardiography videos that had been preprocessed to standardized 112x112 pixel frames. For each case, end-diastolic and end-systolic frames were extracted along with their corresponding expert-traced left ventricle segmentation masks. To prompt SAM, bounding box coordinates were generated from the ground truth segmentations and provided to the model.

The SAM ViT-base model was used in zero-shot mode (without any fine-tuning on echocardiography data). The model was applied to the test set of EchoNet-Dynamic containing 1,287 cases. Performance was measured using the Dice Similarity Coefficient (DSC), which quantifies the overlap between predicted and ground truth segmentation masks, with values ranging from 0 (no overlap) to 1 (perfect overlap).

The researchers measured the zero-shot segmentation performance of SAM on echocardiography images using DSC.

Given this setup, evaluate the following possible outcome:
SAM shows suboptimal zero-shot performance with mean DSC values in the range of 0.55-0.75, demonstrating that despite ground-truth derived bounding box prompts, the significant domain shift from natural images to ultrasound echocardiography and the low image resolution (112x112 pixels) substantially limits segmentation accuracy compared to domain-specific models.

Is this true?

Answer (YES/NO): NO